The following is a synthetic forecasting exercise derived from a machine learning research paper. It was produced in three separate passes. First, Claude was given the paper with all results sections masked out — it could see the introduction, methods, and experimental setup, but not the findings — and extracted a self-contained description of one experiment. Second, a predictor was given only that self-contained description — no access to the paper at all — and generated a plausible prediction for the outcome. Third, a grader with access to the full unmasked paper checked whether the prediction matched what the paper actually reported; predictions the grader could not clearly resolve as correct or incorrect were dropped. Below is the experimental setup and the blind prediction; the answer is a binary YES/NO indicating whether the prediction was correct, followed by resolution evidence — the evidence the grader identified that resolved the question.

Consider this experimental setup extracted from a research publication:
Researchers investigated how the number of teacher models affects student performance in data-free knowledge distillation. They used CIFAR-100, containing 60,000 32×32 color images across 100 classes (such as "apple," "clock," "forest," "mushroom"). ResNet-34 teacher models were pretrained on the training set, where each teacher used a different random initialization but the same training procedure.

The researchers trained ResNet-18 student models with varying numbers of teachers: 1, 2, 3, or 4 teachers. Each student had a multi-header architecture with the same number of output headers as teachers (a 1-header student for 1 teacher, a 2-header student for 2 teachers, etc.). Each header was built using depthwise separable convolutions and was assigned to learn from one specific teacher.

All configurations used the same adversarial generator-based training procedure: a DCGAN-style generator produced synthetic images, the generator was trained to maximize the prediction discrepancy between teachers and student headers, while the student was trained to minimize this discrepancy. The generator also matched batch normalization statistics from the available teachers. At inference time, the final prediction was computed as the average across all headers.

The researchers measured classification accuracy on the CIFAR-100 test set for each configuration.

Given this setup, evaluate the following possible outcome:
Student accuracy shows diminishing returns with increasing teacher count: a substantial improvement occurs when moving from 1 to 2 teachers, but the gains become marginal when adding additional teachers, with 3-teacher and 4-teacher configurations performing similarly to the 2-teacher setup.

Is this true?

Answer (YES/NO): NO